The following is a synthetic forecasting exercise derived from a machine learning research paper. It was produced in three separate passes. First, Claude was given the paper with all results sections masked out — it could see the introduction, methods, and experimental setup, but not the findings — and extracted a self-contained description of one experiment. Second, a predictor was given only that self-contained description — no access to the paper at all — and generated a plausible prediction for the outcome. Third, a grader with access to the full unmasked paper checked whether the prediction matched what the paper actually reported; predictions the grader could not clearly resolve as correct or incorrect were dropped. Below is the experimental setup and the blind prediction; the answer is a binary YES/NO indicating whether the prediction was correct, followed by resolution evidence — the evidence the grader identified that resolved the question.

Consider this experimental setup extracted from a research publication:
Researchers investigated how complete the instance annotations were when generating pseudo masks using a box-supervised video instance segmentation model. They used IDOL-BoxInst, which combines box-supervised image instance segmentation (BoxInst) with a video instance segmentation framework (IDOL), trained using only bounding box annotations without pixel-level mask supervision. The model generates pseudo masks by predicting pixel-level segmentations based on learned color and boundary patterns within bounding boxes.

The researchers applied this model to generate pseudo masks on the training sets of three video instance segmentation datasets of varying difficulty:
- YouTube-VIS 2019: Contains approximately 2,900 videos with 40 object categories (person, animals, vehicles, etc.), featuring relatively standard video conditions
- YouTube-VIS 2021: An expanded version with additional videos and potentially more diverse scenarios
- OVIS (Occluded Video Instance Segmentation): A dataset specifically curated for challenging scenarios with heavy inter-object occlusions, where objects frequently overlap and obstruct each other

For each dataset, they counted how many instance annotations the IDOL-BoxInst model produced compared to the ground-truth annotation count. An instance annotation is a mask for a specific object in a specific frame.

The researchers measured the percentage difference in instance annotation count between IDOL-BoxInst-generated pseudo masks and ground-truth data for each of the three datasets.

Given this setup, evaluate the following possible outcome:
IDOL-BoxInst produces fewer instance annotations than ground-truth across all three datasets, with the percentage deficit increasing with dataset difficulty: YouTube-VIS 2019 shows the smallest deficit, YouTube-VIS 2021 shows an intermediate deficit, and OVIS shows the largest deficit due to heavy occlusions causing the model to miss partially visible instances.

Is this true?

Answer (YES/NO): YES